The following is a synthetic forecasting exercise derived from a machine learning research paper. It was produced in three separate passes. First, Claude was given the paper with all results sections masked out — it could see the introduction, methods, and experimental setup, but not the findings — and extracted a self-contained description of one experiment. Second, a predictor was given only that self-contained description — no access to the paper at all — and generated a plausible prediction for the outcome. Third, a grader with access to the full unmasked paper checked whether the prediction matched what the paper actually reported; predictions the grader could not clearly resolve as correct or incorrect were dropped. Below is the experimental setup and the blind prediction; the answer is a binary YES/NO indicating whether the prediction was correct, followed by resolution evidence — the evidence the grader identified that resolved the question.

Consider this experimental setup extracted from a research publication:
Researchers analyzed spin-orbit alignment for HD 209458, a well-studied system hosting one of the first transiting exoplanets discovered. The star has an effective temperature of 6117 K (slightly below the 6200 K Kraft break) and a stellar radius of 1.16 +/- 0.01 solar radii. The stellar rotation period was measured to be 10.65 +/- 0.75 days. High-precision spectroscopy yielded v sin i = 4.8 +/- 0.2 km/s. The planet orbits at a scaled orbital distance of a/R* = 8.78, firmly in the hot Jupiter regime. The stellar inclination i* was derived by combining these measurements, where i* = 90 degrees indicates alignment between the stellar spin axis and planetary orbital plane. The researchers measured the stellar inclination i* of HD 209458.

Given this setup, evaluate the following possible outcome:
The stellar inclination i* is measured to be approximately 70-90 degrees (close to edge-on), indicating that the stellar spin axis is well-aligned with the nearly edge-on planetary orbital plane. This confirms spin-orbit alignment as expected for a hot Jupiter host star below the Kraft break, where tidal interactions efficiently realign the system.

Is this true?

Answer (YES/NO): NO